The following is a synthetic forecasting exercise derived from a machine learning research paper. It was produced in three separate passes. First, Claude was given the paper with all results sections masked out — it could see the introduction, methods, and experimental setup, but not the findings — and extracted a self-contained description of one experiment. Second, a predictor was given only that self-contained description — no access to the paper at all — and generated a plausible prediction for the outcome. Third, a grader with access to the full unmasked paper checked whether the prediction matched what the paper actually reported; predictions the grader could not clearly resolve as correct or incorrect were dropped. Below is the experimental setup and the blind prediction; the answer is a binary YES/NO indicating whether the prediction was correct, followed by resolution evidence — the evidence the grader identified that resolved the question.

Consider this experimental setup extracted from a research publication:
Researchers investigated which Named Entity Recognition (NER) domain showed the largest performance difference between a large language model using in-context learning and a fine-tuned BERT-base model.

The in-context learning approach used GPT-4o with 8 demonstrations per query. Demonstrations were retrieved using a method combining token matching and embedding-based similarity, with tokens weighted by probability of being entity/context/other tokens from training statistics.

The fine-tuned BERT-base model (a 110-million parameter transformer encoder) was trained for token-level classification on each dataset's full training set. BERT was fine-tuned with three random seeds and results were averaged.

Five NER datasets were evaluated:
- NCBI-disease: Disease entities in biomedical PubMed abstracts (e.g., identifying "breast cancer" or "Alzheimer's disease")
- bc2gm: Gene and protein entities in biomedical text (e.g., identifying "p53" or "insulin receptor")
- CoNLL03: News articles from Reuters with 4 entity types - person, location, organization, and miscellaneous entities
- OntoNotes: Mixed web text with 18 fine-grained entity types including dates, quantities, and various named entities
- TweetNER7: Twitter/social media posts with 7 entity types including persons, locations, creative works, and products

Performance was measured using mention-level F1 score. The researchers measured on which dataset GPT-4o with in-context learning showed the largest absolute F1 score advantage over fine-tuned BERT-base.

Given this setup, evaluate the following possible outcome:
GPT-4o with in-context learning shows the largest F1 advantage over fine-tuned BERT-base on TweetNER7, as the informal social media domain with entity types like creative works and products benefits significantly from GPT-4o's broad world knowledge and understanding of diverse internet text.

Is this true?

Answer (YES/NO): YES